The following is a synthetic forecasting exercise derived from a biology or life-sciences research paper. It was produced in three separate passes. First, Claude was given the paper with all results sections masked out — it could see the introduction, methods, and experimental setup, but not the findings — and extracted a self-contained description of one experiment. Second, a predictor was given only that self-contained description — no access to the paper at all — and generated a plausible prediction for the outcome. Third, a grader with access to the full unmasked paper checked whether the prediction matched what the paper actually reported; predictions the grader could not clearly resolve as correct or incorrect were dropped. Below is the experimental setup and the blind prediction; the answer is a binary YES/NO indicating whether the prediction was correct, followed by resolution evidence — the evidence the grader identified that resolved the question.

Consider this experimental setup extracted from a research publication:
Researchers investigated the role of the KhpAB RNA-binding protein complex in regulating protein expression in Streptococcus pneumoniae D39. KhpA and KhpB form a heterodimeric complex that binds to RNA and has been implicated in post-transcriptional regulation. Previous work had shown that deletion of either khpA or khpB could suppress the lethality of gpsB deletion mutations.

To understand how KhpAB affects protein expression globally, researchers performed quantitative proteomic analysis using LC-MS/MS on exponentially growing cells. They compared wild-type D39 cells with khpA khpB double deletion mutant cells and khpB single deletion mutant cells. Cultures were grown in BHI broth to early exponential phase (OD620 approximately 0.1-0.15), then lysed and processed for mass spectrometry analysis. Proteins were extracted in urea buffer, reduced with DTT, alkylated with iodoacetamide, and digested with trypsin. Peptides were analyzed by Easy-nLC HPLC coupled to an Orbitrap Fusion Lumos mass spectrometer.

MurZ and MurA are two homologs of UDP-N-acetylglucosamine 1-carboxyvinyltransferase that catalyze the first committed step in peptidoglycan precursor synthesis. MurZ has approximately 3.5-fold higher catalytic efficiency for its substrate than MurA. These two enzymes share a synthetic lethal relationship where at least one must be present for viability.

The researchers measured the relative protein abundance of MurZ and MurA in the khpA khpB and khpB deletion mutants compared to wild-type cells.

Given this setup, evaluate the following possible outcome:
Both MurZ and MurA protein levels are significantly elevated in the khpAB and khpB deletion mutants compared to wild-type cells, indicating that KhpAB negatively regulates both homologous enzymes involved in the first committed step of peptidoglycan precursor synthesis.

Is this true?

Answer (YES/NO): NO